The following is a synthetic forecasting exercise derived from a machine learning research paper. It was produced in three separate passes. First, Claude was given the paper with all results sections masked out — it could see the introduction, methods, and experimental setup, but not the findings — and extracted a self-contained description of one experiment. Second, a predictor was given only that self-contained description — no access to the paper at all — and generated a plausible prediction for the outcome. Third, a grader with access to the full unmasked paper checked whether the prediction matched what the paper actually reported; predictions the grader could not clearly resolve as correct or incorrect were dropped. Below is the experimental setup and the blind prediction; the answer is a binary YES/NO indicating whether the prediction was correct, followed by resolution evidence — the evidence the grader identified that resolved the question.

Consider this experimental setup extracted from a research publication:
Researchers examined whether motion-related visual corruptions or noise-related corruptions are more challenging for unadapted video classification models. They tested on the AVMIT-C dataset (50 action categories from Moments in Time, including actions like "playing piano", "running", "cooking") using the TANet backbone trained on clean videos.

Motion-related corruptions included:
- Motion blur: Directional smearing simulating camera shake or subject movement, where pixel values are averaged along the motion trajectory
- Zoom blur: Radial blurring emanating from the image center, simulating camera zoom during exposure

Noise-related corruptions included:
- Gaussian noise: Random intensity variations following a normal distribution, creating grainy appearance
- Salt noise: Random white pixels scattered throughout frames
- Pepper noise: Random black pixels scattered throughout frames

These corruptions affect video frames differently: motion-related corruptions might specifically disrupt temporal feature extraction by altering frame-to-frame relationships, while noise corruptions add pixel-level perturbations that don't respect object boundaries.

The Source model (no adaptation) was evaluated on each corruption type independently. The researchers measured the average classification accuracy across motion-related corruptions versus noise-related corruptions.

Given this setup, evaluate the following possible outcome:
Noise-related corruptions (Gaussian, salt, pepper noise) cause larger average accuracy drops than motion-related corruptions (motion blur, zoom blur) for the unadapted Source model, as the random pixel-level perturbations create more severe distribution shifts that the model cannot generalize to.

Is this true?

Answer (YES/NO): YES